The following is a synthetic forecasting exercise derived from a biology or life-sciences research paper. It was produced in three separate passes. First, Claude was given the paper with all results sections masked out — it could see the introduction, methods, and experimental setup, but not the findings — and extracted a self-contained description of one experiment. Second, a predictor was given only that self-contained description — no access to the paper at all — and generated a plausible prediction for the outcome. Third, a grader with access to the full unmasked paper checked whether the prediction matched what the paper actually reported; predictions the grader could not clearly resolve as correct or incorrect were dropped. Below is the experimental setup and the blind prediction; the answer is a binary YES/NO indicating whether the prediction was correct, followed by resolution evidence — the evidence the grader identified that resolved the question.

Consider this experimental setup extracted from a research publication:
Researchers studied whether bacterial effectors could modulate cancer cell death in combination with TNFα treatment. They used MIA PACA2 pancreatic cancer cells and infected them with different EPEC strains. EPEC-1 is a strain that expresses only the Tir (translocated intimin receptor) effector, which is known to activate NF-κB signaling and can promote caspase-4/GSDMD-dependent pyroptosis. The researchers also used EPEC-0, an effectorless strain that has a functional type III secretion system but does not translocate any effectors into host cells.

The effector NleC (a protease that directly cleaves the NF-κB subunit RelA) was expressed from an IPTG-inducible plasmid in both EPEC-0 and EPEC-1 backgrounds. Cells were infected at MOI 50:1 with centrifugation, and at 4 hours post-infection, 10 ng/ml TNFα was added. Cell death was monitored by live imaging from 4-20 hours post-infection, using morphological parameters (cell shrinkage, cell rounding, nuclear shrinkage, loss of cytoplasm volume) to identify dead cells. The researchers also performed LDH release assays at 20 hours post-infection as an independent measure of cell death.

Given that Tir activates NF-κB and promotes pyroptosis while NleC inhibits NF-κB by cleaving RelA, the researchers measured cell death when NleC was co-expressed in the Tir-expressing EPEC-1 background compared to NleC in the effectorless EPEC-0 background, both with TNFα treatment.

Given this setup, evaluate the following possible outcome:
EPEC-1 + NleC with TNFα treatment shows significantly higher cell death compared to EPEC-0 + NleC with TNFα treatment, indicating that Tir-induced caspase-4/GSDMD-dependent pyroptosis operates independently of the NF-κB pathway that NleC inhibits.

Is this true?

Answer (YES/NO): NO